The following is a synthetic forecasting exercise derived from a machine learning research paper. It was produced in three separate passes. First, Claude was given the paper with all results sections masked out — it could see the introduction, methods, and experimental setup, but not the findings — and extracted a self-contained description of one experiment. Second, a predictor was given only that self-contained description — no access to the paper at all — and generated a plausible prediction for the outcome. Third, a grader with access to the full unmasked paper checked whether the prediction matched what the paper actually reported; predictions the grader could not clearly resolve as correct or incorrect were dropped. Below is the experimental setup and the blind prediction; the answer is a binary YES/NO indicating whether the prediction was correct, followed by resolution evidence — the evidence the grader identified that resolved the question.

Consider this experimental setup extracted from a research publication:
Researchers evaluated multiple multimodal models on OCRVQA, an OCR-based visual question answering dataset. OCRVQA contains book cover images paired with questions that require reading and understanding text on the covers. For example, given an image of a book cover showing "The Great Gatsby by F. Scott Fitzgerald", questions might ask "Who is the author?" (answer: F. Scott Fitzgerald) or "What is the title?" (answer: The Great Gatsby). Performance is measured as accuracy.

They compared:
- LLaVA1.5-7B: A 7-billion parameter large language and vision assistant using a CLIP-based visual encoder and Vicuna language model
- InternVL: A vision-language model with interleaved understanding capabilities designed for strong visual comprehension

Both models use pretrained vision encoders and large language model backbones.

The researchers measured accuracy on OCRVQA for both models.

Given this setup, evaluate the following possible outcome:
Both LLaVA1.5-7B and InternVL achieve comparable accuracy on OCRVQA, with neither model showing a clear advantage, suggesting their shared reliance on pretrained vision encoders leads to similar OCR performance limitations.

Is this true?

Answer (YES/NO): NO